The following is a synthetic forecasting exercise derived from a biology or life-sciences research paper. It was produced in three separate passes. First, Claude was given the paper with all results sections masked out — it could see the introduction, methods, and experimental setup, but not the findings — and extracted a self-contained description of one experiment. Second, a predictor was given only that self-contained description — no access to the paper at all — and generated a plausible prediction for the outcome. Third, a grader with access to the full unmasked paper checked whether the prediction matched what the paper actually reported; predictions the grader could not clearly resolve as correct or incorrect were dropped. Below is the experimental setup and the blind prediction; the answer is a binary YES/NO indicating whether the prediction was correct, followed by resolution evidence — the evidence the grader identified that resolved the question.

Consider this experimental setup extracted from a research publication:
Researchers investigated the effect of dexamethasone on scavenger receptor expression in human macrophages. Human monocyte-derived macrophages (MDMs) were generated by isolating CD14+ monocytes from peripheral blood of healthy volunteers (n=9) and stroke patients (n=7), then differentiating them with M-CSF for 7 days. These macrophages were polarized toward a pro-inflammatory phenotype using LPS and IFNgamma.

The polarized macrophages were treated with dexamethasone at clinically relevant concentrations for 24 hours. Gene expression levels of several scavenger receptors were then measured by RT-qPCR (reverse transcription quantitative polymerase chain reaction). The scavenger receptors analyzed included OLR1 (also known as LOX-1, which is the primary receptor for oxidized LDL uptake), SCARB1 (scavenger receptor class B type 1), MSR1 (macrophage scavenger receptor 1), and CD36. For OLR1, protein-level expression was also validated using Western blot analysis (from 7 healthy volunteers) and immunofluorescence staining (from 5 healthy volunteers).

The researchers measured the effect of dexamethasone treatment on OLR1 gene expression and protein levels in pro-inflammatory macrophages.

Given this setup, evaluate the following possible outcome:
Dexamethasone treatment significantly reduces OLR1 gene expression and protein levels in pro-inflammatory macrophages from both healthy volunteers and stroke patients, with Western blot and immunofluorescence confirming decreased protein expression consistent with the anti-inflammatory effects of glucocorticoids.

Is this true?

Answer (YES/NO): YES